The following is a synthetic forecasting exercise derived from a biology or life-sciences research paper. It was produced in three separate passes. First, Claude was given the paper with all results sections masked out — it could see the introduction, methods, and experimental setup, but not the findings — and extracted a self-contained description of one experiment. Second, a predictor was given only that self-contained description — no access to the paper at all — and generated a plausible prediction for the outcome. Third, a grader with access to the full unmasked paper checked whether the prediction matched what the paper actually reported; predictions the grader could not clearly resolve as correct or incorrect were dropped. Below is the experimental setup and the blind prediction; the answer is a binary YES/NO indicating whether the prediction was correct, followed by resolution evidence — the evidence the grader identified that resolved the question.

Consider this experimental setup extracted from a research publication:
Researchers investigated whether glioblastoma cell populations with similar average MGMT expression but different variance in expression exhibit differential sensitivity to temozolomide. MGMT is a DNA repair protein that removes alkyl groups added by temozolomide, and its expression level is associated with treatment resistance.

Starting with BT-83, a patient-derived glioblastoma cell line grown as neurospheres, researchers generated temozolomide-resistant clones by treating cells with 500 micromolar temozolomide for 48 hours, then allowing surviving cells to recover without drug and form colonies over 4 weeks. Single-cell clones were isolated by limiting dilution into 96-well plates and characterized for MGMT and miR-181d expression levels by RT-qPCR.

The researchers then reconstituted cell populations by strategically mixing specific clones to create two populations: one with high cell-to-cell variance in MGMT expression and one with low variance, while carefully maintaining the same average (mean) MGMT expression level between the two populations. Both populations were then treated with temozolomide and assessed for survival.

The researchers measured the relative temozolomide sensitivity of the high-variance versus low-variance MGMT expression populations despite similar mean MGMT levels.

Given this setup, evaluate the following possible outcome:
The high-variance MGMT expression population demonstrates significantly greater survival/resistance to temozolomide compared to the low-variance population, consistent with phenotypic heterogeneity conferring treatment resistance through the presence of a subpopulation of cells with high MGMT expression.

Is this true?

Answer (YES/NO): YES